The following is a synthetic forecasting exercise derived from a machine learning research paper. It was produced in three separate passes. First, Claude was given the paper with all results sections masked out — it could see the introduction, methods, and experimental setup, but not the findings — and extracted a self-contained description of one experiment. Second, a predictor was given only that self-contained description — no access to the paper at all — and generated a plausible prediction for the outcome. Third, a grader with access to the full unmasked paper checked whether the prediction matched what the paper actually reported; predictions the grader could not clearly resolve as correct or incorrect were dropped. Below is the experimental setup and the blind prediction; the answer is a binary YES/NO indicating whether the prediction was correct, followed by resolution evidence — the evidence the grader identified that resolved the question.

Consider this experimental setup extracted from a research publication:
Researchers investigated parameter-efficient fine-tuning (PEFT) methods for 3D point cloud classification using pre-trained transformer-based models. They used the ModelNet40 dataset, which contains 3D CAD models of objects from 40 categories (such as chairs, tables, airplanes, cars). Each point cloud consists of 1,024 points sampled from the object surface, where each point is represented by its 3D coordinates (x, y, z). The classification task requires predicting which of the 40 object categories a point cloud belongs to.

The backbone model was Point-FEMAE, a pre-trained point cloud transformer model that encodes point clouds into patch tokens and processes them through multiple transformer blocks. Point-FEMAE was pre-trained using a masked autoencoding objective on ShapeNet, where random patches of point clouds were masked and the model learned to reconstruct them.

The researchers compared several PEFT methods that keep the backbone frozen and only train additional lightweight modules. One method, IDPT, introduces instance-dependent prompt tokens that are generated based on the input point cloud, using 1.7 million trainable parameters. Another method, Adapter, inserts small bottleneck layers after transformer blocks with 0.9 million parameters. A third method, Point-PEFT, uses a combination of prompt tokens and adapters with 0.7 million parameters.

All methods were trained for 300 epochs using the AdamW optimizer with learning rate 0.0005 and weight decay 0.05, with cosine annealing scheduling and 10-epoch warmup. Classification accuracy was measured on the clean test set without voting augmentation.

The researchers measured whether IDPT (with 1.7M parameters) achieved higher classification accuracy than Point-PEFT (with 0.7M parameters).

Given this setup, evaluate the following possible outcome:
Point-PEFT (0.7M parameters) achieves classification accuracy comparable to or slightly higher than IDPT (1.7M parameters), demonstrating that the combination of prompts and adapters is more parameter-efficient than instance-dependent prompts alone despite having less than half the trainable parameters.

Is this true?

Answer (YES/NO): YES